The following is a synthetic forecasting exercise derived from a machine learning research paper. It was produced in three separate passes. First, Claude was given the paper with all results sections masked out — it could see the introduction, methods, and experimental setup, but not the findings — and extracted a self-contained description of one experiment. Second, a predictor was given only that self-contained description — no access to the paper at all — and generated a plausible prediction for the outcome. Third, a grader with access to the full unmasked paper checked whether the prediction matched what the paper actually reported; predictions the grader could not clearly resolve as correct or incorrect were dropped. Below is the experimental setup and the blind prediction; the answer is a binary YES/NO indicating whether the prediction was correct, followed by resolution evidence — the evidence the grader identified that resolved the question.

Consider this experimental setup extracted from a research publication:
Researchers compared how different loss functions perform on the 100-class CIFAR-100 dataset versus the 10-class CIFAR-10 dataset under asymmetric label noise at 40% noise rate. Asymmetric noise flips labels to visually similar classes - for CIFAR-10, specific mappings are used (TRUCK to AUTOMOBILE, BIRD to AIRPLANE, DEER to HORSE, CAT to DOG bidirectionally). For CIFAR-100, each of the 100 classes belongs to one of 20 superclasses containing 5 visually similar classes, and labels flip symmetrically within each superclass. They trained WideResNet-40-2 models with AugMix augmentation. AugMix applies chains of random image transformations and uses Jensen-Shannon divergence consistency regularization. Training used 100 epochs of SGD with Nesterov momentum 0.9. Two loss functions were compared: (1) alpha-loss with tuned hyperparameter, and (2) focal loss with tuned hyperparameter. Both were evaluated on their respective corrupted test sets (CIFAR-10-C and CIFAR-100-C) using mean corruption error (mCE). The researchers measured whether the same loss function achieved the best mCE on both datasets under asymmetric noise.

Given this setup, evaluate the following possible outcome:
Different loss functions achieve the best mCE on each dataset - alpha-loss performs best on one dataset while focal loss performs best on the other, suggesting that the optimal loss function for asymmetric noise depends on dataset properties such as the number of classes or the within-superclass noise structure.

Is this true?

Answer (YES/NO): YES